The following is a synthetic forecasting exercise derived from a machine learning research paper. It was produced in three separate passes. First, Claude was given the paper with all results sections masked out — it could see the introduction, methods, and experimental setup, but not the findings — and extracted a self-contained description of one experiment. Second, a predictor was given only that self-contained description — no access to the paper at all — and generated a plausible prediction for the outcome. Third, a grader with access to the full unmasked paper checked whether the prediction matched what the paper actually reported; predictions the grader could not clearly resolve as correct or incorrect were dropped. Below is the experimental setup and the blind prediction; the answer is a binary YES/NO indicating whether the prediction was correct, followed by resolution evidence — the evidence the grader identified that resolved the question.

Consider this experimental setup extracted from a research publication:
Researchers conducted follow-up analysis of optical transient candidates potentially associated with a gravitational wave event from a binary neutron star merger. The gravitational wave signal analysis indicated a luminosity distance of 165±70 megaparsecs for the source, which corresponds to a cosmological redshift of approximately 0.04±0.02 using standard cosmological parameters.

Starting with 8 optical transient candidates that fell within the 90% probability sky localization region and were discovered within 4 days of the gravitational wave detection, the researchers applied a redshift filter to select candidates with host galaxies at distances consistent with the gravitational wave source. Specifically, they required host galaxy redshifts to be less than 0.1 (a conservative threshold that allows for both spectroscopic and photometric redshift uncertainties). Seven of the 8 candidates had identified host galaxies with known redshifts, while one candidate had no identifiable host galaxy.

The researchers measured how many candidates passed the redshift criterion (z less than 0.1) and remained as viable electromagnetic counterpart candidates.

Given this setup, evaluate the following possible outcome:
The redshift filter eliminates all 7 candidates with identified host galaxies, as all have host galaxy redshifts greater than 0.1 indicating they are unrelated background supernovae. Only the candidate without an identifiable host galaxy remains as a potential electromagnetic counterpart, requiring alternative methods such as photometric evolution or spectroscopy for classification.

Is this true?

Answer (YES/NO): NO